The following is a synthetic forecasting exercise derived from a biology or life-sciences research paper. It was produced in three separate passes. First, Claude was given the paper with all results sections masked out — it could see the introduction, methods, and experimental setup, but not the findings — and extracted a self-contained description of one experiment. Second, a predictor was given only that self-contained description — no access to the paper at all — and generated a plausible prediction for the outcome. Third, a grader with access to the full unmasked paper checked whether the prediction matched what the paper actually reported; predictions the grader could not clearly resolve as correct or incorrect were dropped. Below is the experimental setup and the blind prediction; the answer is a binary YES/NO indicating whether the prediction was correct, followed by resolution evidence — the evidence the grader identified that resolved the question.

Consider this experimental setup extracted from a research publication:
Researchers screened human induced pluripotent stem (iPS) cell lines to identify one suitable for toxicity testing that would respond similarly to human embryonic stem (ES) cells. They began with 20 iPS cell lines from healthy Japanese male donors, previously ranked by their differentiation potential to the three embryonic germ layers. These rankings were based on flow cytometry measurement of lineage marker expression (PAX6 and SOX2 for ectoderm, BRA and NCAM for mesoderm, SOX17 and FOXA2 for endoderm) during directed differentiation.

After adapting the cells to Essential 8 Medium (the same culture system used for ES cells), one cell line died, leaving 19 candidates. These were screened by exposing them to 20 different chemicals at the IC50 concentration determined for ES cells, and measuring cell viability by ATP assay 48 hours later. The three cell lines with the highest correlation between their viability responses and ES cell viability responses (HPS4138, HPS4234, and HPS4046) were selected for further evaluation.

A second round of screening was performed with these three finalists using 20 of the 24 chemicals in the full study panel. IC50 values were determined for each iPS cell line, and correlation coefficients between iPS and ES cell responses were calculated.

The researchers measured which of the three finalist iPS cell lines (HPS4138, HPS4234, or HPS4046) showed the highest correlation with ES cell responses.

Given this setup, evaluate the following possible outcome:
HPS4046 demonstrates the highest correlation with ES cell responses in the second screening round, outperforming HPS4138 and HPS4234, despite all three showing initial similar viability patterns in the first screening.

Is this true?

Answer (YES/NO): NO